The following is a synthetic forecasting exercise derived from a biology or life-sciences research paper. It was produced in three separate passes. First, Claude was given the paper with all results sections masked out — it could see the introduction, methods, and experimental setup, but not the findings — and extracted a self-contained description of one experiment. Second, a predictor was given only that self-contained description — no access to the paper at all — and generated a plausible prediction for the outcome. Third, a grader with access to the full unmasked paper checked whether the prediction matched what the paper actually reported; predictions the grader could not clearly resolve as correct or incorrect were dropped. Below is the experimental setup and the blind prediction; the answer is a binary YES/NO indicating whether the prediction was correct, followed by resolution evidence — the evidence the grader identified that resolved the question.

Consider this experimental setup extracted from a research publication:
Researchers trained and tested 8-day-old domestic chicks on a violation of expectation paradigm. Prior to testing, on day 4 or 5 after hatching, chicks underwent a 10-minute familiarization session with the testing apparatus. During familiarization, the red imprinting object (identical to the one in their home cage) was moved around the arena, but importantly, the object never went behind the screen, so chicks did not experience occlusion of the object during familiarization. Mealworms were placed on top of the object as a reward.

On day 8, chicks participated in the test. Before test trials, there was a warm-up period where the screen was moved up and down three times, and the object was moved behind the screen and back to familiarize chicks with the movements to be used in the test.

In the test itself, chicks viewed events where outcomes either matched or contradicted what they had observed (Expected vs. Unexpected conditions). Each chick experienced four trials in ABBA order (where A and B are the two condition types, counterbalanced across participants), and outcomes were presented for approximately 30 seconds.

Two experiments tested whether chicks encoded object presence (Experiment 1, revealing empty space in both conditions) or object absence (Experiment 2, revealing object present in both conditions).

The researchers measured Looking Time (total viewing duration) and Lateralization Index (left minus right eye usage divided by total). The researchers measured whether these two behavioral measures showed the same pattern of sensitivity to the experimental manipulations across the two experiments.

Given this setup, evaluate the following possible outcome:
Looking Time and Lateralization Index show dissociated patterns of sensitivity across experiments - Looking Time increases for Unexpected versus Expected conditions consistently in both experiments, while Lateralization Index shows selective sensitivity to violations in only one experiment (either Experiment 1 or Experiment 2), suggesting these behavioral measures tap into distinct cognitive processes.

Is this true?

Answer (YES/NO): NO